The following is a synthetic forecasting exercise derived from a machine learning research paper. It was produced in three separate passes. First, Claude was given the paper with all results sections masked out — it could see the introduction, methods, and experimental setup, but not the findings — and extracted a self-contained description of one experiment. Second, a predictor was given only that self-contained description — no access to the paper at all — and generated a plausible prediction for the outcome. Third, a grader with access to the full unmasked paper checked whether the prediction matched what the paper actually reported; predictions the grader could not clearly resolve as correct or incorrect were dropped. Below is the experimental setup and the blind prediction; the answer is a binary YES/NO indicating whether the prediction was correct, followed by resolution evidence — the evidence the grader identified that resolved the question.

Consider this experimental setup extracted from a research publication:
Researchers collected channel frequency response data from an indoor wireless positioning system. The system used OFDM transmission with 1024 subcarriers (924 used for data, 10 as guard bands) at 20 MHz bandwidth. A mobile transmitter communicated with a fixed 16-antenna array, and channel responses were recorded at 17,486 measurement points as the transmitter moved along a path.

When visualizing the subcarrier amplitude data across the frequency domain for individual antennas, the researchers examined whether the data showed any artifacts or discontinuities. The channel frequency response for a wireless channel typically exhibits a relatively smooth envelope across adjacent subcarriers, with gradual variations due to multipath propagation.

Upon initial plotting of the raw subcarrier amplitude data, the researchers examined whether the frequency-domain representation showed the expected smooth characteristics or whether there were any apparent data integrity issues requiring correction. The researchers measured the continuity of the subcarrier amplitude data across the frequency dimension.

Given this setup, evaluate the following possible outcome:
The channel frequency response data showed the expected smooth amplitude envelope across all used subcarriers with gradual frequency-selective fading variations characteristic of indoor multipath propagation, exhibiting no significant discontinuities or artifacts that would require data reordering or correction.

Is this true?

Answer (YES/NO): NO